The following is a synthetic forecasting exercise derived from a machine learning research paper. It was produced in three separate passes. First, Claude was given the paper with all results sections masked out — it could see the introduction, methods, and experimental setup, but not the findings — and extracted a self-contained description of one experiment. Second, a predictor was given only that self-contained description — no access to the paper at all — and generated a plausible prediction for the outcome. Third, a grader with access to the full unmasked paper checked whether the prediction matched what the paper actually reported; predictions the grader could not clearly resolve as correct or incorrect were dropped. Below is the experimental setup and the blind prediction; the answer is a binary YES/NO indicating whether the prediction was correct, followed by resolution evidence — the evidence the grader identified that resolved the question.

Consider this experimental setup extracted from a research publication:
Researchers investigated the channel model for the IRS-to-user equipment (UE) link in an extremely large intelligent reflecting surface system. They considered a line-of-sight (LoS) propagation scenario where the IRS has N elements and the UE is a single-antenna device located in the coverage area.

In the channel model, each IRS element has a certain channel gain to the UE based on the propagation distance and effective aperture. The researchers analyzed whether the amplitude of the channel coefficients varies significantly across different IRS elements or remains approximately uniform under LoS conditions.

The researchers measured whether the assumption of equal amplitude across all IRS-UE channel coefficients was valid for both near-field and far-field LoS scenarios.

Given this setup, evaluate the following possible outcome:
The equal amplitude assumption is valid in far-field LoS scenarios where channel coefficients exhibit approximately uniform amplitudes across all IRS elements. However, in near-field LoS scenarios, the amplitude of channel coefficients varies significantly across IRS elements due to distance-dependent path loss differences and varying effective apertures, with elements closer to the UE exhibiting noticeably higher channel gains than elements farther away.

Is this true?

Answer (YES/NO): NO